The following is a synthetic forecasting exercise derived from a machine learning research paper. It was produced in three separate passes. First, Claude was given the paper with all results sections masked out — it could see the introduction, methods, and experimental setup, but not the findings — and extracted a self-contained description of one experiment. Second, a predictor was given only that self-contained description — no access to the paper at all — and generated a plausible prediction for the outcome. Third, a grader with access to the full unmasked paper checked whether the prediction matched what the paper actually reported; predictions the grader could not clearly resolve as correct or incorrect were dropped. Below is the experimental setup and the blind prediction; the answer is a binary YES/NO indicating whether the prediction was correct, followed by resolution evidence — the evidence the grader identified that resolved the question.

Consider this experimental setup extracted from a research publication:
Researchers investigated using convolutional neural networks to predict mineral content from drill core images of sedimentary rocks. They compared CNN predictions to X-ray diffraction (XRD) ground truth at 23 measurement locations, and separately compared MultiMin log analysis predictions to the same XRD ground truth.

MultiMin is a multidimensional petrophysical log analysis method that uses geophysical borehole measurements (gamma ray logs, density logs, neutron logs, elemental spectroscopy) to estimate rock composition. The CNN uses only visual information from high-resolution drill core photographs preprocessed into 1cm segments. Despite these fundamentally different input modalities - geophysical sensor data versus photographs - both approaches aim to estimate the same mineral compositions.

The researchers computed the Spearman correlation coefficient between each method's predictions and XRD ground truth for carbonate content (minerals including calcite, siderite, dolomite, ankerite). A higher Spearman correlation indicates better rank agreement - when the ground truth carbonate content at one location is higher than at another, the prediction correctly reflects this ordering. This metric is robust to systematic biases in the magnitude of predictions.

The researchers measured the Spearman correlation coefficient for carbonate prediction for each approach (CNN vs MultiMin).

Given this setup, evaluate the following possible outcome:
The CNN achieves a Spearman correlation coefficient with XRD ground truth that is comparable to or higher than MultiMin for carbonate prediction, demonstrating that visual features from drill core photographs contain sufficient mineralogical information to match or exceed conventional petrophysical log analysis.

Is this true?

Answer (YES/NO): YES